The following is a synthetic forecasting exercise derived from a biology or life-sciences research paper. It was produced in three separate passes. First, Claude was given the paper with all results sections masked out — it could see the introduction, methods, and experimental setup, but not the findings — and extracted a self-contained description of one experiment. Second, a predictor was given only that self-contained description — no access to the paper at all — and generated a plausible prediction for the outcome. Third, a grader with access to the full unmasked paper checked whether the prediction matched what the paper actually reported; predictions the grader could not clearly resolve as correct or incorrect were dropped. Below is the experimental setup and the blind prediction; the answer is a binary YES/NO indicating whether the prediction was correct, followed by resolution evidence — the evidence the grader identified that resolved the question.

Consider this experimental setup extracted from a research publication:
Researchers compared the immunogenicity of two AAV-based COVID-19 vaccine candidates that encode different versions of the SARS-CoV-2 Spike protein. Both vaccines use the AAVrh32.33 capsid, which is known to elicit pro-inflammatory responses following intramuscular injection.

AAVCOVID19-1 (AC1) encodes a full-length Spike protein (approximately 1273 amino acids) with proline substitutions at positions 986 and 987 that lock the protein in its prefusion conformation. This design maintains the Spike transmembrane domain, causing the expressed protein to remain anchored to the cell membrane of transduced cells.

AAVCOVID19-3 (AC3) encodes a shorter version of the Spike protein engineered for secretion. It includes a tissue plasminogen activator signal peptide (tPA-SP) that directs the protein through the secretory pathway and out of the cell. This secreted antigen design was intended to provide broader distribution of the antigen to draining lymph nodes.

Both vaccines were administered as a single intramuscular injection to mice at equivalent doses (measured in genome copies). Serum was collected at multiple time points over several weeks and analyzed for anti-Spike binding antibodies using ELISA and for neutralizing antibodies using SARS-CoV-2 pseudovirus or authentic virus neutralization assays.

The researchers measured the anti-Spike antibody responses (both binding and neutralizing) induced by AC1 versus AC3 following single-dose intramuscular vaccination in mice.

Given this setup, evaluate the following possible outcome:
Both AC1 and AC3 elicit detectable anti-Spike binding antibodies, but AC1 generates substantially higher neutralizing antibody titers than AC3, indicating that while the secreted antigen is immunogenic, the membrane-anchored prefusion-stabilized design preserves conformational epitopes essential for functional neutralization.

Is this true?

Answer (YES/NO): YES